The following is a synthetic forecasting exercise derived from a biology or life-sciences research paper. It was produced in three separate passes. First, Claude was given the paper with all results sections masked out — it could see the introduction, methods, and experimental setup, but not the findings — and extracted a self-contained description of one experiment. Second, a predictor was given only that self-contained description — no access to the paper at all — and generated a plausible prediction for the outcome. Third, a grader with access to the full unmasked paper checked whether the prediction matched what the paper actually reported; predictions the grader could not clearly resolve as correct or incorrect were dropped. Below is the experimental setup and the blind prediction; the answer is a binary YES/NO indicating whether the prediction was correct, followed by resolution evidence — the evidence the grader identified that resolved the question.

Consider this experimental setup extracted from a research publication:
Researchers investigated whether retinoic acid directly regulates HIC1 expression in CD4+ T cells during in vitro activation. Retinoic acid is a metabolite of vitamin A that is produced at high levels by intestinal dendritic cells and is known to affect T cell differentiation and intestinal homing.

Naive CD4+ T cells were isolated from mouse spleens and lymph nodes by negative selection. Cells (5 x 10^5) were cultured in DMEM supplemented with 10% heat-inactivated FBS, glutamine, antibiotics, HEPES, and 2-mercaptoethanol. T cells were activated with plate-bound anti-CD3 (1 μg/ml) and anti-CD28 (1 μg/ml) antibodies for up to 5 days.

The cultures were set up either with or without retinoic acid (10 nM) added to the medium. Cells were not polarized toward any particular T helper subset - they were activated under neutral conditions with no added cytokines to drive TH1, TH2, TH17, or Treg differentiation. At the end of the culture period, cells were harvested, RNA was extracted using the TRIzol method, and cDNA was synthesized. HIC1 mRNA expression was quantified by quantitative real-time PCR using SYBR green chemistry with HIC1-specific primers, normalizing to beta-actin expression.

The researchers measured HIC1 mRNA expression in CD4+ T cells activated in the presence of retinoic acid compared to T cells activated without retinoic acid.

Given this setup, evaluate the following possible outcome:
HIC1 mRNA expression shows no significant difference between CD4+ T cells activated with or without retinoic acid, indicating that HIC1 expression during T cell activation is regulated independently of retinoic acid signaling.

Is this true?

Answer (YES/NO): NO